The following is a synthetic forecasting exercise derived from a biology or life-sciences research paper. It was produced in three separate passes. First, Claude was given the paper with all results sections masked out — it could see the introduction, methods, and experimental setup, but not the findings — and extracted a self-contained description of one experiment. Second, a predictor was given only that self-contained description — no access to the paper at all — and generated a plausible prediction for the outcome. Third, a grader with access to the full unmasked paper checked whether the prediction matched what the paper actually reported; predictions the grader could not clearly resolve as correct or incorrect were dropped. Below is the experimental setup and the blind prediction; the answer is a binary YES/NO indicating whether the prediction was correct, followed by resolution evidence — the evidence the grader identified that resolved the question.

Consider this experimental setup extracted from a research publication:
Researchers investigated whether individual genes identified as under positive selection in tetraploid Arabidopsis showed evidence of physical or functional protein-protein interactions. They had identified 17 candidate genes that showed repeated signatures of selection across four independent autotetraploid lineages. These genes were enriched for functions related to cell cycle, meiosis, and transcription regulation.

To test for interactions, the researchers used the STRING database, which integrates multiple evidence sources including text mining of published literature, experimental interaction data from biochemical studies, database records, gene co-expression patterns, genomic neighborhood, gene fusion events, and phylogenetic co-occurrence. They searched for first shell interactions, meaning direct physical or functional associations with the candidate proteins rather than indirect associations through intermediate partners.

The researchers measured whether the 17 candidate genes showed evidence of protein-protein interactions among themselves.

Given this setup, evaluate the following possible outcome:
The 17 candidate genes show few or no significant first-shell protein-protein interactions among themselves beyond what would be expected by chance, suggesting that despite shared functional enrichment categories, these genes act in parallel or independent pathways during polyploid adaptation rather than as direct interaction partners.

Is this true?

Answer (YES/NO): NO